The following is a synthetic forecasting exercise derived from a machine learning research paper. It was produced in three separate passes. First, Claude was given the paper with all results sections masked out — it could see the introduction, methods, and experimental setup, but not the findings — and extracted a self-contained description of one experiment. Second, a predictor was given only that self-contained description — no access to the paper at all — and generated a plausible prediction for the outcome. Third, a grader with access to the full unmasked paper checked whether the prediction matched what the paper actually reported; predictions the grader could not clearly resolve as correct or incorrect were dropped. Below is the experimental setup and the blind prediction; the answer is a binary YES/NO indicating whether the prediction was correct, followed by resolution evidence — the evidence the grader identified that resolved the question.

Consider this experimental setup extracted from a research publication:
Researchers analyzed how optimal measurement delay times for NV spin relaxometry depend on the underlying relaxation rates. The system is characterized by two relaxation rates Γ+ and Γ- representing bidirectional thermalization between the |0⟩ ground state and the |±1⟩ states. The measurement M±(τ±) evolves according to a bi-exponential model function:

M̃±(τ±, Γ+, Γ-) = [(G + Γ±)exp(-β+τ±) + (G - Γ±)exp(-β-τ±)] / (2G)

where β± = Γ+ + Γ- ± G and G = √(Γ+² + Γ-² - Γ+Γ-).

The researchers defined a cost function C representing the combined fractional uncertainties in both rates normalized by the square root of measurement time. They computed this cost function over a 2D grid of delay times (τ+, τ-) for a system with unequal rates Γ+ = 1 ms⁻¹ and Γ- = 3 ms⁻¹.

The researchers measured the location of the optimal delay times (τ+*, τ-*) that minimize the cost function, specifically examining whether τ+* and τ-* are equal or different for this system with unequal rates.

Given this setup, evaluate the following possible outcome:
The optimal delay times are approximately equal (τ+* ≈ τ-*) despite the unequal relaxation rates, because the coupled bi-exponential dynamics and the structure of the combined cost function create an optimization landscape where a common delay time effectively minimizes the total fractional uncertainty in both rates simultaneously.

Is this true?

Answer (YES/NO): NO